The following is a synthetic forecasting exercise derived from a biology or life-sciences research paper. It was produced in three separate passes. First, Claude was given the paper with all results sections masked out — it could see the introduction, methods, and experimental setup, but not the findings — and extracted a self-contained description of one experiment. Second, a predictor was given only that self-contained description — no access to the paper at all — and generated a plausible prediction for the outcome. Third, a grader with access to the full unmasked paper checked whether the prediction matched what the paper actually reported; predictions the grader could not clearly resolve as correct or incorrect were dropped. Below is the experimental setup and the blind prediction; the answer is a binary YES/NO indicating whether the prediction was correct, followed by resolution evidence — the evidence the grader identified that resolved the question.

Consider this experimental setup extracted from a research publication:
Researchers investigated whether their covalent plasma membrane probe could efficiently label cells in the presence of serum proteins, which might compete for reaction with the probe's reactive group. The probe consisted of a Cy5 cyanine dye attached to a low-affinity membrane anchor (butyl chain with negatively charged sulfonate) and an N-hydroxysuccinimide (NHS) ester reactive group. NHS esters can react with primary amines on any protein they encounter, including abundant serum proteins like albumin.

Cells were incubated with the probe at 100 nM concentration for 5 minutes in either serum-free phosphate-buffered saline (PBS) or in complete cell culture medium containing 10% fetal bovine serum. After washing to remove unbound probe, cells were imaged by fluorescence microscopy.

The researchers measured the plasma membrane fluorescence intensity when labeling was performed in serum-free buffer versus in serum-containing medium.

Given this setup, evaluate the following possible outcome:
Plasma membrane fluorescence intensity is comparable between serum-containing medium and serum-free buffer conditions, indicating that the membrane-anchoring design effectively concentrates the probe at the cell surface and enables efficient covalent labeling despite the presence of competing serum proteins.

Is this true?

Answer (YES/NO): YES